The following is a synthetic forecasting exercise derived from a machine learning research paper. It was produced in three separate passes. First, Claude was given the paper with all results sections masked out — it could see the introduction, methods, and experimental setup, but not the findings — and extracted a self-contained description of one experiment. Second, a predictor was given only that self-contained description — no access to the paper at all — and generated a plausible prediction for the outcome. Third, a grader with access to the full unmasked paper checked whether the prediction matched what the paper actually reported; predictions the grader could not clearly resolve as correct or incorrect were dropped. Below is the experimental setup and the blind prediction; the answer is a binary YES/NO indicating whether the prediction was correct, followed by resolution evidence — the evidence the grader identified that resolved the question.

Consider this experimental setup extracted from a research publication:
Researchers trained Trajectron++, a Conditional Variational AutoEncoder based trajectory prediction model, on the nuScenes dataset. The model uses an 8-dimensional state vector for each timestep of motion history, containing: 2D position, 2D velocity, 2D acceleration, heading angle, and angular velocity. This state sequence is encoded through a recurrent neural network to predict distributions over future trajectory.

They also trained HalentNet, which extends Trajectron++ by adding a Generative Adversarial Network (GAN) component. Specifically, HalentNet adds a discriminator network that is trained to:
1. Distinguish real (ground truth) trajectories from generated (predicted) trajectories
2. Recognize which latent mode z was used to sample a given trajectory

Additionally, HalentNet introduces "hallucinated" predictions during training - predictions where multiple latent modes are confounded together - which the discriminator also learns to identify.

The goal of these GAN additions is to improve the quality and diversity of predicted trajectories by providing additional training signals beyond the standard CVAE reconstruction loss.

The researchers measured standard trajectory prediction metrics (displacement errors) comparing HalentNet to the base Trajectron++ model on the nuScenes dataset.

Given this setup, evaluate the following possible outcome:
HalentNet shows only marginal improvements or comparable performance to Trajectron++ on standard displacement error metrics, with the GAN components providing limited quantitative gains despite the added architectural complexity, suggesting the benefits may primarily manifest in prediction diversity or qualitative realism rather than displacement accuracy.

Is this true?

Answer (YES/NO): NO